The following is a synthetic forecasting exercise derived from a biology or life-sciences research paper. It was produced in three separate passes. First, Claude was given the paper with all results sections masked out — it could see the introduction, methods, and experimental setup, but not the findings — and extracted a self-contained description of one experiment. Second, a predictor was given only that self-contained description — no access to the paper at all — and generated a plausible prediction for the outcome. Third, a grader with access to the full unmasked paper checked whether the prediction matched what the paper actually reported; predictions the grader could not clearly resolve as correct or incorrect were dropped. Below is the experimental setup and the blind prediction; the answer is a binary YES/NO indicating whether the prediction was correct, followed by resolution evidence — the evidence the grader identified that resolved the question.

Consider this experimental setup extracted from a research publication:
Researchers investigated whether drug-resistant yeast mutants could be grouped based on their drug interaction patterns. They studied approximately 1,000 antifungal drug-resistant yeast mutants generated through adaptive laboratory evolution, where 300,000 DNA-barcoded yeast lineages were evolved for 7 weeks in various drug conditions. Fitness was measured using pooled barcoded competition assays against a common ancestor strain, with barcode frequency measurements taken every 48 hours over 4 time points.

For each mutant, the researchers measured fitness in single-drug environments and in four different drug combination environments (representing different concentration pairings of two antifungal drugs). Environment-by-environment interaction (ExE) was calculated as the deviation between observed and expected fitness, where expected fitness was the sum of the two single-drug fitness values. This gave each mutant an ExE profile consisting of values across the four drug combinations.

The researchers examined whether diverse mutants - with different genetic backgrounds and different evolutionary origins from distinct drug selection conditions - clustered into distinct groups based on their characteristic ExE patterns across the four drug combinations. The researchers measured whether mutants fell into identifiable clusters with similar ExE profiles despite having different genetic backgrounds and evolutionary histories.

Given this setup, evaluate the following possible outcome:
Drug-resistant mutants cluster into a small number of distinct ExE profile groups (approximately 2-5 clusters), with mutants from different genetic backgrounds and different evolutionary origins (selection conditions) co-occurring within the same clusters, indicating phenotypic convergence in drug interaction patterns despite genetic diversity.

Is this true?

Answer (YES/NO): NO